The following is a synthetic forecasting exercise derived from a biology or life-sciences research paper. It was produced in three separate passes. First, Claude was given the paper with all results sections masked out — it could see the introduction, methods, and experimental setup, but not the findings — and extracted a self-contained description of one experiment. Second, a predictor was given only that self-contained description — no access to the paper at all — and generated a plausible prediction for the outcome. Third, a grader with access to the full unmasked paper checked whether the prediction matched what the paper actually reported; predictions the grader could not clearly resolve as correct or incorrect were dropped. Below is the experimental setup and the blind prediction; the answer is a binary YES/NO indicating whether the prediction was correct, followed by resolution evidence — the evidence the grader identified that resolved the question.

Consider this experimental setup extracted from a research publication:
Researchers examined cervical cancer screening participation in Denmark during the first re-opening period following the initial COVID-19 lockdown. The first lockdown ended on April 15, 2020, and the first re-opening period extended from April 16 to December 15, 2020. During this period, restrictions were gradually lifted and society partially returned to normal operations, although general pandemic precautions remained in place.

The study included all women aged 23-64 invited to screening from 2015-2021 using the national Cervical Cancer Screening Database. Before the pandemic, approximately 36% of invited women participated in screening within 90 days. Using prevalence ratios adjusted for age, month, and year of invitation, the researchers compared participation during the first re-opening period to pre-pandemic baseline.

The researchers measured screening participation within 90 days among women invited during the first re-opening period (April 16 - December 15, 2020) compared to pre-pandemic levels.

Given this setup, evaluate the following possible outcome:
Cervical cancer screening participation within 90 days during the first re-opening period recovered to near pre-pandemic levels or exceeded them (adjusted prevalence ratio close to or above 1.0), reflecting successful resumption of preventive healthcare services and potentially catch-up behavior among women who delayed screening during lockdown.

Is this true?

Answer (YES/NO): YES